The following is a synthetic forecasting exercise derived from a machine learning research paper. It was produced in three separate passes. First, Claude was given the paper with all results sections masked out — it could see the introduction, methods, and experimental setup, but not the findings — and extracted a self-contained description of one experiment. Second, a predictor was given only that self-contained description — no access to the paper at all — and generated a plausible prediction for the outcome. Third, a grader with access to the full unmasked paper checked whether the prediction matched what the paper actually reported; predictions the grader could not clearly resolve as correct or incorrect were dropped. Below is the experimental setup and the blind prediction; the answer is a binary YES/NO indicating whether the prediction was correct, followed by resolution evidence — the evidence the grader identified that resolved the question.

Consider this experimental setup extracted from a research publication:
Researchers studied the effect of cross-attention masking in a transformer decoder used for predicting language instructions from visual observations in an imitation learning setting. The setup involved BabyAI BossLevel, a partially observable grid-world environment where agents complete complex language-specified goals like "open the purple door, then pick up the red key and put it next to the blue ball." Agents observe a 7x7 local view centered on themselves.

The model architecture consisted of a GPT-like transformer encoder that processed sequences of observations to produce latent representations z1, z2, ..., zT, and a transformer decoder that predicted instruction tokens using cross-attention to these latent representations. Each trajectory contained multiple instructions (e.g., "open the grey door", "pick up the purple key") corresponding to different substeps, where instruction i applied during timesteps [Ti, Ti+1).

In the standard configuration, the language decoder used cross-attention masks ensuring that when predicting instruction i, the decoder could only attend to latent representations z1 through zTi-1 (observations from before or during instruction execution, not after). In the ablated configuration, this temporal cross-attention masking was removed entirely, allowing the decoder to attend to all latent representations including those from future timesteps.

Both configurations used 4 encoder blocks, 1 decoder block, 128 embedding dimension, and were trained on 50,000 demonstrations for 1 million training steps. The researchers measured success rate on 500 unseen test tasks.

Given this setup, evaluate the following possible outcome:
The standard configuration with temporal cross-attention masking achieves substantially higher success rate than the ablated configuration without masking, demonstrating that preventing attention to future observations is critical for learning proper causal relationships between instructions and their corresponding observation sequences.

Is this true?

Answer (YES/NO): YES